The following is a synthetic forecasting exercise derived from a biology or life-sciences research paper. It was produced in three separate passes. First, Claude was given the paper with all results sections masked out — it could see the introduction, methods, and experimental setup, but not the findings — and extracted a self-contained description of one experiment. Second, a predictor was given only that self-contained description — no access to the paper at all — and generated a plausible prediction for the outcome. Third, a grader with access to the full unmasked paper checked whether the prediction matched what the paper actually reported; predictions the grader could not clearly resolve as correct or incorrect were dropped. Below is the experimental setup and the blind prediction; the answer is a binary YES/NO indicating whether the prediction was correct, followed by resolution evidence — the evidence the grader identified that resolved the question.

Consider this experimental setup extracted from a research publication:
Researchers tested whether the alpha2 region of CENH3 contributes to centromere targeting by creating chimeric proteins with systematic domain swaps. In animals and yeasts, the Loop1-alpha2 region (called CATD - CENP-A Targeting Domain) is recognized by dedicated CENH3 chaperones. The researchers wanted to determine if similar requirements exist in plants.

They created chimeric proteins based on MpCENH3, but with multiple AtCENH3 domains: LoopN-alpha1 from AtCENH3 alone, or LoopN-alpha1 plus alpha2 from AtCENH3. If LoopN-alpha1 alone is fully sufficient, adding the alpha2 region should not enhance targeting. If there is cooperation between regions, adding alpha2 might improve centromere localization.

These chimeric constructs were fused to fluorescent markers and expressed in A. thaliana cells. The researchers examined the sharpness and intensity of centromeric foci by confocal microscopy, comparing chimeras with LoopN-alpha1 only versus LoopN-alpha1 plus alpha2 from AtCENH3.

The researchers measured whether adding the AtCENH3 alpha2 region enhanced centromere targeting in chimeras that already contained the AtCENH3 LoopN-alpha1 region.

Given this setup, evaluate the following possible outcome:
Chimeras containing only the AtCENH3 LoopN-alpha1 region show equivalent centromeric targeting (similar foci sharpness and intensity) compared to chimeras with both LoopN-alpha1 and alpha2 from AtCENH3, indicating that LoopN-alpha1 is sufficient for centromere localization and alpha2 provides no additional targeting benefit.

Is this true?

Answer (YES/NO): NO